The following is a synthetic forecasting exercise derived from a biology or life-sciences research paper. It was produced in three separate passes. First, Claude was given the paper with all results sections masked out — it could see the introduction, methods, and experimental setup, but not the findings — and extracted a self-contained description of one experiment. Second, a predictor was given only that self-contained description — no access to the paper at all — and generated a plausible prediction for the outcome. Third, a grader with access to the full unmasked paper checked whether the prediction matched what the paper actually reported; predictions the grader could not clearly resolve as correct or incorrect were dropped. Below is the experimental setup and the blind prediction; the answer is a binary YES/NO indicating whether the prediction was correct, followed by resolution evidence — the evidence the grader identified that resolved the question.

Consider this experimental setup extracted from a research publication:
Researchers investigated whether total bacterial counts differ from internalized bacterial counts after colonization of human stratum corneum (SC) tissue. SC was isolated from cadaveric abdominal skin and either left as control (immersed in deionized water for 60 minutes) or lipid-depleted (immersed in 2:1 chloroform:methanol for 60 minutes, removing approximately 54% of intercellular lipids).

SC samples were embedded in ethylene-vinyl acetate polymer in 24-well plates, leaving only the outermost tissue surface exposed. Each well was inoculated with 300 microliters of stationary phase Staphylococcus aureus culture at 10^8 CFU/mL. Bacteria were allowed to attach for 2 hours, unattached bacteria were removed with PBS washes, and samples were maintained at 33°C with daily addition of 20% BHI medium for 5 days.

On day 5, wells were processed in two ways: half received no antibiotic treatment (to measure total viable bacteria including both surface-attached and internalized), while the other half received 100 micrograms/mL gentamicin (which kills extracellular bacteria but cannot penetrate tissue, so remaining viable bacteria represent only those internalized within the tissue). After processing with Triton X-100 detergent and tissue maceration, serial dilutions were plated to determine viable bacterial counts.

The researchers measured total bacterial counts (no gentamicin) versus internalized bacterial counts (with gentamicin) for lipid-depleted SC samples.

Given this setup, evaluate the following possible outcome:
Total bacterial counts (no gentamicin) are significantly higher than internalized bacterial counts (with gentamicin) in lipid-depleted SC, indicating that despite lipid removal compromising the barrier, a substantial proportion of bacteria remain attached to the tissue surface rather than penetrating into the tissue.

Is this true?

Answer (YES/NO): NO